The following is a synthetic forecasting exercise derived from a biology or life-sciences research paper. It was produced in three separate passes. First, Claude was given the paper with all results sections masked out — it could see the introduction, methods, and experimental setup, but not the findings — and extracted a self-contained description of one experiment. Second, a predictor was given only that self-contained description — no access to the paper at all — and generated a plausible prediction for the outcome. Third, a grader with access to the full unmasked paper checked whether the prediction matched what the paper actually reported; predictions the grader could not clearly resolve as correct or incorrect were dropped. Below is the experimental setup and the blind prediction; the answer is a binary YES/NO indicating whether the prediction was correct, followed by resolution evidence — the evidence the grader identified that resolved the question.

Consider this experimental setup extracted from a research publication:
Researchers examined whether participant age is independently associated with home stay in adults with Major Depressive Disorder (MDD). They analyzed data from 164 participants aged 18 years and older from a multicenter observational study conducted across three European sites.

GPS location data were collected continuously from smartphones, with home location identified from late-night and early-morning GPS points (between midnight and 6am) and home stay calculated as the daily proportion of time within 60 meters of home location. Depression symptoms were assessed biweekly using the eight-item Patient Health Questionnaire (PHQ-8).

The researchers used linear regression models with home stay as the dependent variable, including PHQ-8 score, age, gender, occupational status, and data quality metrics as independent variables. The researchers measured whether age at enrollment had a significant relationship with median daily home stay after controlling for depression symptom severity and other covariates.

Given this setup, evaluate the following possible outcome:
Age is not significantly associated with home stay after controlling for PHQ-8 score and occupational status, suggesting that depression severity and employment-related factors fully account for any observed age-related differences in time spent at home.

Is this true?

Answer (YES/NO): NO